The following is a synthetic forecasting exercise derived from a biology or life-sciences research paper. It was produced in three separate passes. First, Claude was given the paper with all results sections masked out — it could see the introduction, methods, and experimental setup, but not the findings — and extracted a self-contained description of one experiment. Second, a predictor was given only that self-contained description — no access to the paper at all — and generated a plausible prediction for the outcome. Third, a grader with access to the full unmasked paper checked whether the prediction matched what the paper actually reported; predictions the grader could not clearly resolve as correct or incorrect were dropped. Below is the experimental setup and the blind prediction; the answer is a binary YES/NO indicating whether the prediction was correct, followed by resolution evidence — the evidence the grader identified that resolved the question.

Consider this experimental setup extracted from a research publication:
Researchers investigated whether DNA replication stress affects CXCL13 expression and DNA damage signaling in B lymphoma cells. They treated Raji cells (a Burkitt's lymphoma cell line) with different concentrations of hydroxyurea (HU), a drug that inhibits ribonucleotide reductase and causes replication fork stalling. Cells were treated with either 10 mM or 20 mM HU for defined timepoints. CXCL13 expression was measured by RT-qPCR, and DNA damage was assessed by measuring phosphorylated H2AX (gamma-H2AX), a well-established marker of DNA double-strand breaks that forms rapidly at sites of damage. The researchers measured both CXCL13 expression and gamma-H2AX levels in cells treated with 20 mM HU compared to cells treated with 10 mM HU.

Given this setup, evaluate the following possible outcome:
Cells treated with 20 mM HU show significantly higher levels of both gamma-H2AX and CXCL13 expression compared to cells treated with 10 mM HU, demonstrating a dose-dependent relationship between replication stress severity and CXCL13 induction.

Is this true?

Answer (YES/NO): NO